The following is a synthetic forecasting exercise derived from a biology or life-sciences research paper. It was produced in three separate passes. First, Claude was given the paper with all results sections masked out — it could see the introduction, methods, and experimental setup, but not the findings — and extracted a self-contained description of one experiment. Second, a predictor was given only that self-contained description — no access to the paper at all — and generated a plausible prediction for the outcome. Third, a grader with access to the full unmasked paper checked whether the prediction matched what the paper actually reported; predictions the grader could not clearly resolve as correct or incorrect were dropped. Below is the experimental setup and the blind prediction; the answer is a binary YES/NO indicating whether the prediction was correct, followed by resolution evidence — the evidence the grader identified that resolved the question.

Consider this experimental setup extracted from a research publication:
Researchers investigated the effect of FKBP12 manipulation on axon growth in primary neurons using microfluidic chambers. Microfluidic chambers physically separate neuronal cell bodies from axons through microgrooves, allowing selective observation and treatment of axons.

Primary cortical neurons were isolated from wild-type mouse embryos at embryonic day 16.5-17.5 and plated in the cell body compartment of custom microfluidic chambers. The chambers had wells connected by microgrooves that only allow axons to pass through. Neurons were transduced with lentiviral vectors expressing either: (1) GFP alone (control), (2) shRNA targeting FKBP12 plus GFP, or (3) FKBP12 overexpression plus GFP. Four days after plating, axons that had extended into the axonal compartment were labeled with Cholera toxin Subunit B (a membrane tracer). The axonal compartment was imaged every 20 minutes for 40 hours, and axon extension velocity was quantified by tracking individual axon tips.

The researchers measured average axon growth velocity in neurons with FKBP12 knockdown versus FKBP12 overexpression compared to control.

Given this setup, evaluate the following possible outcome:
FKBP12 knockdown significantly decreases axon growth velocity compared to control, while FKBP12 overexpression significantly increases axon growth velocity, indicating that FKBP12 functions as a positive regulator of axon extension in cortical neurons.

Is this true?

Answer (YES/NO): NO